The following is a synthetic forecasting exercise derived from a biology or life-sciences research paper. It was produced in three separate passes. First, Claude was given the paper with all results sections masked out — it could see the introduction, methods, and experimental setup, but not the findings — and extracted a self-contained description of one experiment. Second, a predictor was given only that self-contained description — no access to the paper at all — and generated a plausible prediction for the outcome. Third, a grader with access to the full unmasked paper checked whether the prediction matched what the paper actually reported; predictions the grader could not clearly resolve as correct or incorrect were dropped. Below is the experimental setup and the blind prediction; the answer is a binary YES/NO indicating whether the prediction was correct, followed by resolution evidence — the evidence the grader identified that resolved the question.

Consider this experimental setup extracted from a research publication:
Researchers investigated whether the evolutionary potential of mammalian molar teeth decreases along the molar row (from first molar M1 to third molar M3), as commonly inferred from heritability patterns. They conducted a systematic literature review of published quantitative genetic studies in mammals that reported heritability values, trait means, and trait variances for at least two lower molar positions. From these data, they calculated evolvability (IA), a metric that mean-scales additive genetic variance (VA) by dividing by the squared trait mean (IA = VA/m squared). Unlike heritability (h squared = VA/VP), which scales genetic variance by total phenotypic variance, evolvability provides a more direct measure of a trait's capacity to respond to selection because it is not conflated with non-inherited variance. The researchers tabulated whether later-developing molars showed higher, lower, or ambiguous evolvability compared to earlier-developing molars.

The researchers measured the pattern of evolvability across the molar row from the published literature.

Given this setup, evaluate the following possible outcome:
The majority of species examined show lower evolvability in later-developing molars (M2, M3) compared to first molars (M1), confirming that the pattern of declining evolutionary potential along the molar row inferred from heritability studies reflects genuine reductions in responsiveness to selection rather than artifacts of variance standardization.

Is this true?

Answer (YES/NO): NO